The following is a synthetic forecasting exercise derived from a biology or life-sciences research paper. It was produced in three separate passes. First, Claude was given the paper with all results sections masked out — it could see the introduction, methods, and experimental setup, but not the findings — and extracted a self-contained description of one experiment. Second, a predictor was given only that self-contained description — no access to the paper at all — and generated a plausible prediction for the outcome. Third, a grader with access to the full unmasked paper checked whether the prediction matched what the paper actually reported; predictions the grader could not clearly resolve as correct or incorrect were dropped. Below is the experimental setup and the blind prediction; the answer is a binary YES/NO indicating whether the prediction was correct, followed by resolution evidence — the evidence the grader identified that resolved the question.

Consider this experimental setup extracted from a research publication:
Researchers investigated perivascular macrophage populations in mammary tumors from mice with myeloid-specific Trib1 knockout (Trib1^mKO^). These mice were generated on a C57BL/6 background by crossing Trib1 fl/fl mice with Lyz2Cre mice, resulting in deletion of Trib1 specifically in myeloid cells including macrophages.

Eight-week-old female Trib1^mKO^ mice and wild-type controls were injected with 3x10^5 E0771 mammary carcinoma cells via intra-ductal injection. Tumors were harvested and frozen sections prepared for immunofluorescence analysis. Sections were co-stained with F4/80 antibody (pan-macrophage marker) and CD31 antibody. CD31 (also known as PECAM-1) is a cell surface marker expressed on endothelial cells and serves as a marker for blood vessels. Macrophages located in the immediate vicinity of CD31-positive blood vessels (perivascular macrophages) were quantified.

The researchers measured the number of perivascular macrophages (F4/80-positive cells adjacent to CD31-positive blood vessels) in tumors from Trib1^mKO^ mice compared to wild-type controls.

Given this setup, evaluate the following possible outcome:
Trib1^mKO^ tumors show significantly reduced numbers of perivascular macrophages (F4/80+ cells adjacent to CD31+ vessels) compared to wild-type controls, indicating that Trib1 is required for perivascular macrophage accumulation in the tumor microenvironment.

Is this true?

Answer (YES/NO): YES